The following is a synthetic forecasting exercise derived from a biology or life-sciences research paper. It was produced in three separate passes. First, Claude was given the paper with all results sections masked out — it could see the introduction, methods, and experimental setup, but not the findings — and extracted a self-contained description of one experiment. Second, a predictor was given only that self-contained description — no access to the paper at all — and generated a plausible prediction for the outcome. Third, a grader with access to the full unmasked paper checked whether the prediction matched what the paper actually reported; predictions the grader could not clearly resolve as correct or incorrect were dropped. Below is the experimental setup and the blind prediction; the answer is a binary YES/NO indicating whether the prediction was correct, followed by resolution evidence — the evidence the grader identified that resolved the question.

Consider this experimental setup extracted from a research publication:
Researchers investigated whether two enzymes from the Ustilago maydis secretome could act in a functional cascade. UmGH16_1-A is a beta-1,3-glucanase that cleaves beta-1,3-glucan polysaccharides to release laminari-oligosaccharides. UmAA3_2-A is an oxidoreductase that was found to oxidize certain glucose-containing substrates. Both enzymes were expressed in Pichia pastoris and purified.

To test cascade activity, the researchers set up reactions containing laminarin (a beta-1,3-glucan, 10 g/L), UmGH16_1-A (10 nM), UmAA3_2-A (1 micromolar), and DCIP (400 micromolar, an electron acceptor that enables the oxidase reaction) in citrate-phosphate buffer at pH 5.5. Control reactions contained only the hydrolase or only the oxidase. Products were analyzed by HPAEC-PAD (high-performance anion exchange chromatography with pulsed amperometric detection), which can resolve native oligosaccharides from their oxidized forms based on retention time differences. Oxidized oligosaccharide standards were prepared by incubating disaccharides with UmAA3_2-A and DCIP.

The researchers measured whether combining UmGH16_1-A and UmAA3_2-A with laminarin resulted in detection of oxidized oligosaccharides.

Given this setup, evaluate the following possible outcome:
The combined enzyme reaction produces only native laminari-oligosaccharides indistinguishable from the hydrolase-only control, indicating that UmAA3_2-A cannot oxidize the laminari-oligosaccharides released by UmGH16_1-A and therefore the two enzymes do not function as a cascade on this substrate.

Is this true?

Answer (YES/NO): NO